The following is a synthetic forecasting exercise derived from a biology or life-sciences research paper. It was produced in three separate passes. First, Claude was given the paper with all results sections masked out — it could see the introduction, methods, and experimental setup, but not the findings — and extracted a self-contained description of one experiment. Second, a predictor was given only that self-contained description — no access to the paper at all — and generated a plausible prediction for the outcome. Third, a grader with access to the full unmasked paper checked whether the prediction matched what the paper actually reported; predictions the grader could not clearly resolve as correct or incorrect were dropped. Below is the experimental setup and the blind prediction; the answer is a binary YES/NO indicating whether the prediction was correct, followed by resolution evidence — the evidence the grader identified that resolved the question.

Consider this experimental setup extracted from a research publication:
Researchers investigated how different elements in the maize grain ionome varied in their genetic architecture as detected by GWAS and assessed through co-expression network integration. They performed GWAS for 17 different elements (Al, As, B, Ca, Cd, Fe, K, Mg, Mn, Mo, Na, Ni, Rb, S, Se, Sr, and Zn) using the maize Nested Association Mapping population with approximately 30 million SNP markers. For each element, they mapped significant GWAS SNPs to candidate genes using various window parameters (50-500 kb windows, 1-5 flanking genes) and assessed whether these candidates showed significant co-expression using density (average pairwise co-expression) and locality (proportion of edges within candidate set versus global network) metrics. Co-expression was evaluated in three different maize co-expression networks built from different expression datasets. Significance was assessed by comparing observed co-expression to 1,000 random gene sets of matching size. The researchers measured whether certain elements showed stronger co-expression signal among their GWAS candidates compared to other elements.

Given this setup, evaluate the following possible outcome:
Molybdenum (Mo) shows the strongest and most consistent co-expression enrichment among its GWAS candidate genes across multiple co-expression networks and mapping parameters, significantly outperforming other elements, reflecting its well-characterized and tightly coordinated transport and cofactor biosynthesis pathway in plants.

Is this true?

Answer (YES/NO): NO